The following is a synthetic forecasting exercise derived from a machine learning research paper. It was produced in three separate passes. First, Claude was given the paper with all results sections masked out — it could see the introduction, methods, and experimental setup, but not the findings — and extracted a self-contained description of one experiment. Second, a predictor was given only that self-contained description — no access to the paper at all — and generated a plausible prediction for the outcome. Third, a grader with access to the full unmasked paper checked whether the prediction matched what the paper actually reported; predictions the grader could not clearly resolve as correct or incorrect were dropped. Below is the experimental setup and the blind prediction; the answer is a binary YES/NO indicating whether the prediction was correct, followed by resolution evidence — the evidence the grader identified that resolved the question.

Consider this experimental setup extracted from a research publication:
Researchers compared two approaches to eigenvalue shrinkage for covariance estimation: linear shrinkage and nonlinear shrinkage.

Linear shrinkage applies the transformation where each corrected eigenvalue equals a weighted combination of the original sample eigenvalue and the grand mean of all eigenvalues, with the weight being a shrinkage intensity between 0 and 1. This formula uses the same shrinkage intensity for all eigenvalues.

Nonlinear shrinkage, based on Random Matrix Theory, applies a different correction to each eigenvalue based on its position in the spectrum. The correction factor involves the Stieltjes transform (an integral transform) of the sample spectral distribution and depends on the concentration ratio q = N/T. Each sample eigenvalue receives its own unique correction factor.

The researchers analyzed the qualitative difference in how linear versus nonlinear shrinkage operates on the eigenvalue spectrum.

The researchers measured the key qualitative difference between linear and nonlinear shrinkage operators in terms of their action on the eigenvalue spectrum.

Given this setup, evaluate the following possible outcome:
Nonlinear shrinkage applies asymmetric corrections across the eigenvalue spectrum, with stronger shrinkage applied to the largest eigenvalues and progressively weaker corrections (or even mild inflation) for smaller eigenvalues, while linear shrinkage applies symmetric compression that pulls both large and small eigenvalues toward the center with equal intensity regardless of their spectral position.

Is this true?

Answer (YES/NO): NO